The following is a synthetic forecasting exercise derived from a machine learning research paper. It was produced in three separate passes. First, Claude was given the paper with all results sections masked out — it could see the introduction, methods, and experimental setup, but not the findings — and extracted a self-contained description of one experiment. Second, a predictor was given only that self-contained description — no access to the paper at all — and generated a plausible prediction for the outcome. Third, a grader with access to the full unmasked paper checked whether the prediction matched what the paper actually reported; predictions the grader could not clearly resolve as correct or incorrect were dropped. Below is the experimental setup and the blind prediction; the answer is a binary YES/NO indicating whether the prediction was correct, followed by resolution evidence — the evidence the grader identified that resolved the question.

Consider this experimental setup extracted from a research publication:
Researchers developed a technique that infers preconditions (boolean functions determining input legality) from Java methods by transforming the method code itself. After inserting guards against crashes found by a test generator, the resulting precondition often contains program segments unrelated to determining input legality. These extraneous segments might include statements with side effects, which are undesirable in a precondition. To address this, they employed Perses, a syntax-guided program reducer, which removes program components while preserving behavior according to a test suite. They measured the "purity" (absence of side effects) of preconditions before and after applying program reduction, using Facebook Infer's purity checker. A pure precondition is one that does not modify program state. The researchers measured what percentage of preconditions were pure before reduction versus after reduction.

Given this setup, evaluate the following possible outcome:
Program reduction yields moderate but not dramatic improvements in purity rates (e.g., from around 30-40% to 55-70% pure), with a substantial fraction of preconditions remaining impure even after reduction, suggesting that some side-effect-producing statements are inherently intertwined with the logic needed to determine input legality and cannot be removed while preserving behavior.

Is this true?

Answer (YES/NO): NO